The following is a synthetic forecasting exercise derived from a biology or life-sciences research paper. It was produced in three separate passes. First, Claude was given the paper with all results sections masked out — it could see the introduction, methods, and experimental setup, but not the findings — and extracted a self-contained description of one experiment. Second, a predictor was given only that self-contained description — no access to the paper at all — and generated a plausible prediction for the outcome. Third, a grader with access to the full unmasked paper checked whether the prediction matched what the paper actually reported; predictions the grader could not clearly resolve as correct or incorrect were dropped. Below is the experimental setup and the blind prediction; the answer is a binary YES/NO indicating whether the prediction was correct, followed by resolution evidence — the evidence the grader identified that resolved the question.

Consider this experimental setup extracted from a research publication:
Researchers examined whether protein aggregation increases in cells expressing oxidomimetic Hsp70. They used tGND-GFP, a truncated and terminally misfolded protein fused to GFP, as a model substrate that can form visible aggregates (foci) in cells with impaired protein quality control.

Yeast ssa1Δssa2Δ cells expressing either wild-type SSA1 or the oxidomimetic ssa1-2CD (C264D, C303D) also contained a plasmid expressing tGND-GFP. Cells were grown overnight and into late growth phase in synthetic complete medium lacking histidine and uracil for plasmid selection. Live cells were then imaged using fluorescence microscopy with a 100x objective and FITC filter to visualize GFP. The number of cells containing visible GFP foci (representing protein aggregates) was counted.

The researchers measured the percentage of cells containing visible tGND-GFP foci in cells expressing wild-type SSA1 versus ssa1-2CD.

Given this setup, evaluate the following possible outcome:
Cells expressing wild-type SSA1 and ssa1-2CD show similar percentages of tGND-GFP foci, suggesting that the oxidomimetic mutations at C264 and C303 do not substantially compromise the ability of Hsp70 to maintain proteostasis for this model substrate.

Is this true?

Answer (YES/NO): NO